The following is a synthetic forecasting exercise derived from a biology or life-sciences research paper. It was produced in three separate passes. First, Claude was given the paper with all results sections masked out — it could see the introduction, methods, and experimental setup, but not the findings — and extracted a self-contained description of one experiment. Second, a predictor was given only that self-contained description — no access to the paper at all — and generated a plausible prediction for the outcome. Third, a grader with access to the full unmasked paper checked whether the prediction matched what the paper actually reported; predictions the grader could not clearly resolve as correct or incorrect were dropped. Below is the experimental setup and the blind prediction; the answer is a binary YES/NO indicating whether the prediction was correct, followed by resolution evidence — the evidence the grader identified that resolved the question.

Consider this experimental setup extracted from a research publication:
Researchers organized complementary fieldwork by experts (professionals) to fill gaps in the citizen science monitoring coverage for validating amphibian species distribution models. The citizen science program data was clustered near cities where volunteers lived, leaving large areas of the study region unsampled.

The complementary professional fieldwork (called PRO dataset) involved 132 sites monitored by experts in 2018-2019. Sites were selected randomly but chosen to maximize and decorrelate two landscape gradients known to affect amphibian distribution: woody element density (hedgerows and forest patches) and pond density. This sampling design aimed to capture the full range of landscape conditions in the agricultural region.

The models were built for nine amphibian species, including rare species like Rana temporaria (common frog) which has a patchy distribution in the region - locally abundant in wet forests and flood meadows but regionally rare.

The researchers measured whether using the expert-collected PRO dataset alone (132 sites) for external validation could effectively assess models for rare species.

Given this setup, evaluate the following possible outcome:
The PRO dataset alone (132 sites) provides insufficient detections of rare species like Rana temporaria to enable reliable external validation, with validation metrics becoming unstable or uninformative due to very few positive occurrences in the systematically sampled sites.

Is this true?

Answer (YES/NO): YES